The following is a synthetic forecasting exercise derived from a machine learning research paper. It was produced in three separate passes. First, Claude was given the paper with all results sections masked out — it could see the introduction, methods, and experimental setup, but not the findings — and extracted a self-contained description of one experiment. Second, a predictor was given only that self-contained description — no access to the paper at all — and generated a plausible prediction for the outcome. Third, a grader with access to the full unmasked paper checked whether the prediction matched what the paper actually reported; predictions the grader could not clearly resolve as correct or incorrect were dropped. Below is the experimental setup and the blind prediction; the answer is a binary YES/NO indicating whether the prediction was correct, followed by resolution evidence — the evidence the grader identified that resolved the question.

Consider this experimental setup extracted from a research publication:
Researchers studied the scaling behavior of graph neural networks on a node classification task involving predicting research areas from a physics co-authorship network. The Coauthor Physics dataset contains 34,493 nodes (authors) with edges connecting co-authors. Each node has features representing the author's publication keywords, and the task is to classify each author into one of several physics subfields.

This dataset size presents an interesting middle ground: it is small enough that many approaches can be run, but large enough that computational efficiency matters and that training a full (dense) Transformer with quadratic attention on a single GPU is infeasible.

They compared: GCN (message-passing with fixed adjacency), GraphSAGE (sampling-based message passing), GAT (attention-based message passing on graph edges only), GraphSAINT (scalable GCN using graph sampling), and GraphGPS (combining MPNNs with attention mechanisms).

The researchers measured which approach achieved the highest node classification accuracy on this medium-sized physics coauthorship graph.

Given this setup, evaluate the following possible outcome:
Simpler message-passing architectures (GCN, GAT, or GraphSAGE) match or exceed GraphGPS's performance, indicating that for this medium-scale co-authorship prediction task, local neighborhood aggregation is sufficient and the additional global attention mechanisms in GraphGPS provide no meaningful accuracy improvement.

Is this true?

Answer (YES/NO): NO